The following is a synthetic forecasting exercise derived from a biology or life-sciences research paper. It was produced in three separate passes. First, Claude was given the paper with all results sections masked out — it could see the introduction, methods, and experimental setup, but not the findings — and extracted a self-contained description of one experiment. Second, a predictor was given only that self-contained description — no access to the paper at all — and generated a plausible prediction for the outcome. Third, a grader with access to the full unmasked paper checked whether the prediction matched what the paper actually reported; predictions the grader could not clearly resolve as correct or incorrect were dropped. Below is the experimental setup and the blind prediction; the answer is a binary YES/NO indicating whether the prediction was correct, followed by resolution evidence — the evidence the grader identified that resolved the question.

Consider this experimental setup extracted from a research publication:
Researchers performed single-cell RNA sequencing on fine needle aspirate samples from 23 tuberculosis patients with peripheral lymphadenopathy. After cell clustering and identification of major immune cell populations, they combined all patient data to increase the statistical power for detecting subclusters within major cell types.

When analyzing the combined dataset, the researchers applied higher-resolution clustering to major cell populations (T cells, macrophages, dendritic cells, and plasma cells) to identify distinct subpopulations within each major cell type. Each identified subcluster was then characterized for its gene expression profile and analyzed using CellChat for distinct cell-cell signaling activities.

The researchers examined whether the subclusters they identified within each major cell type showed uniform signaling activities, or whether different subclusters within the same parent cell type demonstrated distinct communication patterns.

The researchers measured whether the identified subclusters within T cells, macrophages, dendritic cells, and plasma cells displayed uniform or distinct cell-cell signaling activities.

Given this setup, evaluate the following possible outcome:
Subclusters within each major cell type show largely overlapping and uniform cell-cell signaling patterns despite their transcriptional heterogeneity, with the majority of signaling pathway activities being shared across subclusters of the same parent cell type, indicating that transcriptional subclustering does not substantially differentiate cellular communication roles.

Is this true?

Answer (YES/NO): NO